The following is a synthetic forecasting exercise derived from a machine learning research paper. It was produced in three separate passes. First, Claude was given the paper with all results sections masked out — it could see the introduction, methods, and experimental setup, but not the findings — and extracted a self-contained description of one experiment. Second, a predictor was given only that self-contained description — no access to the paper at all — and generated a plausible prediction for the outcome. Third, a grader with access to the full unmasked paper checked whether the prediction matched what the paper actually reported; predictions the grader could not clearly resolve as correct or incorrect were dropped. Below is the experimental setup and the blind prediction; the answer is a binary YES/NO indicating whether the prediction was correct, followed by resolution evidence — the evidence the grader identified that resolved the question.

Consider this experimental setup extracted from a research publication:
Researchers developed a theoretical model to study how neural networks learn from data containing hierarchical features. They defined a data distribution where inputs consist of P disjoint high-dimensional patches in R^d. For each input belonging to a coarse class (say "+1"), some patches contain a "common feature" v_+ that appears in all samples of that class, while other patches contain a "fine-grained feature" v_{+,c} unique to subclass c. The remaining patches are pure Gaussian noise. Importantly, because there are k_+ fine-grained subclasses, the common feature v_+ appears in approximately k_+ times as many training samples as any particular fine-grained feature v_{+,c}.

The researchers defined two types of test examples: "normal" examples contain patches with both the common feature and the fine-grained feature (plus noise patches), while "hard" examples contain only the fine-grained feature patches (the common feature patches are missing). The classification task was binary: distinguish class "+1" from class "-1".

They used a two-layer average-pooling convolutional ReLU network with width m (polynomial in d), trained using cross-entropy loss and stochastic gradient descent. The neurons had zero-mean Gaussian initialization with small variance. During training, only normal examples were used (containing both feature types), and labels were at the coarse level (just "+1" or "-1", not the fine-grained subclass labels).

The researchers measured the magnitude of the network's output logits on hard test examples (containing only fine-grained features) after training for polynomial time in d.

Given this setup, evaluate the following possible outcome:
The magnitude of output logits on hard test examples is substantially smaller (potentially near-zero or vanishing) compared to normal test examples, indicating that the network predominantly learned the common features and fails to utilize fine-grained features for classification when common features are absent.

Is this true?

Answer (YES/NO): YES